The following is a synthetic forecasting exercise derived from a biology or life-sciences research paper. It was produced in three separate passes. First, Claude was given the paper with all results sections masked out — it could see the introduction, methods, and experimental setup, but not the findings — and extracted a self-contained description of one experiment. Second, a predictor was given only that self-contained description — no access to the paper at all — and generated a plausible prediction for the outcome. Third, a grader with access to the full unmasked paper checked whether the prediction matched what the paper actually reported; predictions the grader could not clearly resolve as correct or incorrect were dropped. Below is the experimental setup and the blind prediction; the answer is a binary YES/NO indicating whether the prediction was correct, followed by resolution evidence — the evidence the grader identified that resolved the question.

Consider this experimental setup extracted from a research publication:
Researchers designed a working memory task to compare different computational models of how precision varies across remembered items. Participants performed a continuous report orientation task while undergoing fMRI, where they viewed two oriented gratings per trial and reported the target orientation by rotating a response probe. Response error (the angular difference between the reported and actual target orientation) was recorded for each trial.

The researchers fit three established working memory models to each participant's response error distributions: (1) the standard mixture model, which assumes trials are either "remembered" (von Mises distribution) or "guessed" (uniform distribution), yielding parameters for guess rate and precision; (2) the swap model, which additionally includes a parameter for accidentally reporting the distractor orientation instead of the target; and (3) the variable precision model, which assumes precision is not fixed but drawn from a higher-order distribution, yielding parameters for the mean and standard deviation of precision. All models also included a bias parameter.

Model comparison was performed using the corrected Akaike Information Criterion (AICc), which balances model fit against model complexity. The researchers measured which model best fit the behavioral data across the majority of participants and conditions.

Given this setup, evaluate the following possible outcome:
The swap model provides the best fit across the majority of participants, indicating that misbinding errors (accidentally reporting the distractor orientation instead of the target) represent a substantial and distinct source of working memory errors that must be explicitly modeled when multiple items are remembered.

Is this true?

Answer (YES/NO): NO